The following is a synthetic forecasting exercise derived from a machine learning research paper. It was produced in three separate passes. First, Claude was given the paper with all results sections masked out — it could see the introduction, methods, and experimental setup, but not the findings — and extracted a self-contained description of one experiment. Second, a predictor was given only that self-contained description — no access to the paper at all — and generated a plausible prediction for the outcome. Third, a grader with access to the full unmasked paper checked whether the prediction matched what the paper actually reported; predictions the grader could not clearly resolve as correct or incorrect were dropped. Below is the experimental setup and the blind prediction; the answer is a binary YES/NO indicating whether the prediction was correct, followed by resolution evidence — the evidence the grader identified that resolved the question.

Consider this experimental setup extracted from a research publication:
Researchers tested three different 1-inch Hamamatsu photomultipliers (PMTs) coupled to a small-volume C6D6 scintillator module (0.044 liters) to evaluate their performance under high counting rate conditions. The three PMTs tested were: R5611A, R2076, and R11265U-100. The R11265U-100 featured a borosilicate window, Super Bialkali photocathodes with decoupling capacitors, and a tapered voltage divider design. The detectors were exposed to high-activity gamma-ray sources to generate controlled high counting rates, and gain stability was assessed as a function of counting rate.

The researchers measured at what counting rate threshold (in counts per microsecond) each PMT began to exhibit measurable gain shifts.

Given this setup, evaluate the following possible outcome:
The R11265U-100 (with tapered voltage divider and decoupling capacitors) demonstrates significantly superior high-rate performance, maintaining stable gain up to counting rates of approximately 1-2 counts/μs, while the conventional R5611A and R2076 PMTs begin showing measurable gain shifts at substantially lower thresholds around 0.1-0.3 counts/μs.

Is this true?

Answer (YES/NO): NO